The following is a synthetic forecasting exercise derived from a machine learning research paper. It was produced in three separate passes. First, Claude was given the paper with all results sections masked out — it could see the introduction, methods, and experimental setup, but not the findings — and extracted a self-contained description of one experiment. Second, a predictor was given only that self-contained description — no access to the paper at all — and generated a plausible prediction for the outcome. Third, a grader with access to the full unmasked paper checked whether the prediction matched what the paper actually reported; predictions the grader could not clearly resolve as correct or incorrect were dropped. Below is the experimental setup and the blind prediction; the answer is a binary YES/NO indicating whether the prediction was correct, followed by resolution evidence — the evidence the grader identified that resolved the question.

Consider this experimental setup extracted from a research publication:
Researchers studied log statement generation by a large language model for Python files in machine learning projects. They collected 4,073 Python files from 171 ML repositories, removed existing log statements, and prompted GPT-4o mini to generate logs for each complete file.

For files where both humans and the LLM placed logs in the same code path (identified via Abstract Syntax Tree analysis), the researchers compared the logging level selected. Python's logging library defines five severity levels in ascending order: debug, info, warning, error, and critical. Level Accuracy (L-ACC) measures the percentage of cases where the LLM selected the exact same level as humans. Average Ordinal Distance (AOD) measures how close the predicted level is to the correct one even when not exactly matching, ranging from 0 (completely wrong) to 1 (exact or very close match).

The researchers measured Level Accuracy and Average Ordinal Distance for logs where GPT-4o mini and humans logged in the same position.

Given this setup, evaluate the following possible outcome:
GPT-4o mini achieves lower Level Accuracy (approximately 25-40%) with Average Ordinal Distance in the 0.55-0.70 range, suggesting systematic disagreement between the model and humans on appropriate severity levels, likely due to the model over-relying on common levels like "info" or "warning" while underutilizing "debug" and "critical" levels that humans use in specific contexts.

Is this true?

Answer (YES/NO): NO